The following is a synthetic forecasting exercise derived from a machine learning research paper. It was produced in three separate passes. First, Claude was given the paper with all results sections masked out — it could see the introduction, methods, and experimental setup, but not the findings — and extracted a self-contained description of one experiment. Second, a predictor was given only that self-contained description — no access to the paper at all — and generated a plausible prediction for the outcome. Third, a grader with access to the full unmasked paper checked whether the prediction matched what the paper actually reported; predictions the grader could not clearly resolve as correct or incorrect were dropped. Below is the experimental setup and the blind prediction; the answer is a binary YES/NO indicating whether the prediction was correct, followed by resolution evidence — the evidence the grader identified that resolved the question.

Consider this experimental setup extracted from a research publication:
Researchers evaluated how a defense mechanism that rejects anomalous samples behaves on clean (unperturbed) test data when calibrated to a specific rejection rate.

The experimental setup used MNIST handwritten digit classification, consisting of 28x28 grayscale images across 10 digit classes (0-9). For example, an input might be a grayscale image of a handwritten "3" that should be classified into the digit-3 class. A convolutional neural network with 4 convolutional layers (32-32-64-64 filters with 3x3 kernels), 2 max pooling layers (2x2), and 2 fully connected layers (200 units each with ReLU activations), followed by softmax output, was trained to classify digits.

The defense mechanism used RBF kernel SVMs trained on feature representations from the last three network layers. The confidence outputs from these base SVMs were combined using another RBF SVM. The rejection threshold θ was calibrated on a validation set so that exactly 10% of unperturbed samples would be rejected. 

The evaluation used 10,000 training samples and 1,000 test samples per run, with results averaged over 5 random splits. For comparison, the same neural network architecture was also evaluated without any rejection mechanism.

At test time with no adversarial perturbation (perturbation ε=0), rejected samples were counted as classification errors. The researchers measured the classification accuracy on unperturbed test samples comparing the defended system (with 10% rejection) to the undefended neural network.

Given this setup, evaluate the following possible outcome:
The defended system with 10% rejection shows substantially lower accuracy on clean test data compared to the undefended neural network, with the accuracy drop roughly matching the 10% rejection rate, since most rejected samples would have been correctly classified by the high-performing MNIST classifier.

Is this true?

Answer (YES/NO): NO